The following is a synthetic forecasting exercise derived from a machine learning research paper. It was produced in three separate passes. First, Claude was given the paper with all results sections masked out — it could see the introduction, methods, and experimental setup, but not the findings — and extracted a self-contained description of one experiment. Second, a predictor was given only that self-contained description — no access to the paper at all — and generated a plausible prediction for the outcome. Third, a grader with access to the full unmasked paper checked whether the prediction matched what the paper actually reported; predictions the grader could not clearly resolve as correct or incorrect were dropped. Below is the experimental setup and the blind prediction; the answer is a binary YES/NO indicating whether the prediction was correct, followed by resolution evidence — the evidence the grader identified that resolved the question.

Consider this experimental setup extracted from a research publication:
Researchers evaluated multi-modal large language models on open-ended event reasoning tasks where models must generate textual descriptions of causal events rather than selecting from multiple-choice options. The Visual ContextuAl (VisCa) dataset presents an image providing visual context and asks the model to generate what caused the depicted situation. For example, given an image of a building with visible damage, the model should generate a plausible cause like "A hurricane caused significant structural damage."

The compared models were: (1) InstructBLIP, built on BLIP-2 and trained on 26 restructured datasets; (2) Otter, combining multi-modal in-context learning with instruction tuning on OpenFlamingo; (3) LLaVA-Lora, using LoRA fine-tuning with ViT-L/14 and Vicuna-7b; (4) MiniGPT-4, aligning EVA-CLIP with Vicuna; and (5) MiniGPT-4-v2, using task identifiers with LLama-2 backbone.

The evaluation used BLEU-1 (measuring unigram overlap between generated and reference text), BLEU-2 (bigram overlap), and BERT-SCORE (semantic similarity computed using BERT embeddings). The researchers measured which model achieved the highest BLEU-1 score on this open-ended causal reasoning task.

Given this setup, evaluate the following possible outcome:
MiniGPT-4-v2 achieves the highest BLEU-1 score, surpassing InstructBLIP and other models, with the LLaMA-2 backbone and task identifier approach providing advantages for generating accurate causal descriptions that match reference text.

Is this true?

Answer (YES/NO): NO